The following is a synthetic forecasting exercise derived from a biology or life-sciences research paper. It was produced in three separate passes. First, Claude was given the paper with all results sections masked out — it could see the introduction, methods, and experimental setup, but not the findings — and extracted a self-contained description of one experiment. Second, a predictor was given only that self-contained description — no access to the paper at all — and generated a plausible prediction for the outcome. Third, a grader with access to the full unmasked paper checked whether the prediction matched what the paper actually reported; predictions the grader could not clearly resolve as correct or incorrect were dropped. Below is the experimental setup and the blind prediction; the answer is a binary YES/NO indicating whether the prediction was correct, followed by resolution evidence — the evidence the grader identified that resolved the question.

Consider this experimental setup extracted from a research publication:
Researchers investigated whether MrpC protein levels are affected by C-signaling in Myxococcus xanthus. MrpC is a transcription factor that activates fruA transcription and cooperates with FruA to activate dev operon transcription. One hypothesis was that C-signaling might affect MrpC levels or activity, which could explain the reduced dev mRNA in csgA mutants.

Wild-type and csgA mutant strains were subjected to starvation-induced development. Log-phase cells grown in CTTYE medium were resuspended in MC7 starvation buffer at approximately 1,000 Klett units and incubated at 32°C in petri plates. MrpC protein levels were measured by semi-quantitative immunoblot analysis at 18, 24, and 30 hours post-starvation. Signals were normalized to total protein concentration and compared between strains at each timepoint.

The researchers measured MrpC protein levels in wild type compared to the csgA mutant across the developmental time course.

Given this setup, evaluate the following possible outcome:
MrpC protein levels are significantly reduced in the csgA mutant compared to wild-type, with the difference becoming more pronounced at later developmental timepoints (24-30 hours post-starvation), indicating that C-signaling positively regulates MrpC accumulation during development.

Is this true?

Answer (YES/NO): NO